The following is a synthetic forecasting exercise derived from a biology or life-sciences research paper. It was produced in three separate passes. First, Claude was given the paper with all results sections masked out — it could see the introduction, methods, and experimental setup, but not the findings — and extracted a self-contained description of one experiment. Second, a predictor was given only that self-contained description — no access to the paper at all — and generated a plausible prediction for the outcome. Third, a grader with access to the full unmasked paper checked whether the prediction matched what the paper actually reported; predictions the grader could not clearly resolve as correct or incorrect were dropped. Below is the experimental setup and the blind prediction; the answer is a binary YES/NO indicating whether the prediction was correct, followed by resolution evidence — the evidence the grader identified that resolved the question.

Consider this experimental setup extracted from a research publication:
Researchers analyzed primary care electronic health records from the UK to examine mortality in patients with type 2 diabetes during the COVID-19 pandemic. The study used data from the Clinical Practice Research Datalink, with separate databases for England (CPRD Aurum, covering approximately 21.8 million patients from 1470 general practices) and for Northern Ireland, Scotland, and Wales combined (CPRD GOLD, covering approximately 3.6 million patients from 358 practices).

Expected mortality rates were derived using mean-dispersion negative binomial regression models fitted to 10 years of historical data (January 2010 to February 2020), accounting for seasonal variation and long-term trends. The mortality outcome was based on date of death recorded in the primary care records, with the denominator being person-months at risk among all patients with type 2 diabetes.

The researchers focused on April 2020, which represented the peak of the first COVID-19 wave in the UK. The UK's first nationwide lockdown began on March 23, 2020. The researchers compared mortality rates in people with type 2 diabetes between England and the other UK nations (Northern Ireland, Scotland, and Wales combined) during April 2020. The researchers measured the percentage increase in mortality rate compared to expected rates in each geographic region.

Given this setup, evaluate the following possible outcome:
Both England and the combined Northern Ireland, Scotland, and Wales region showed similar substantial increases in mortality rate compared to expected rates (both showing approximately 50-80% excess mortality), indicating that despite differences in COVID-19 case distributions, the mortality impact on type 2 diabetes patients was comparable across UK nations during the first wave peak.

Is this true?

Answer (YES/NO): NO